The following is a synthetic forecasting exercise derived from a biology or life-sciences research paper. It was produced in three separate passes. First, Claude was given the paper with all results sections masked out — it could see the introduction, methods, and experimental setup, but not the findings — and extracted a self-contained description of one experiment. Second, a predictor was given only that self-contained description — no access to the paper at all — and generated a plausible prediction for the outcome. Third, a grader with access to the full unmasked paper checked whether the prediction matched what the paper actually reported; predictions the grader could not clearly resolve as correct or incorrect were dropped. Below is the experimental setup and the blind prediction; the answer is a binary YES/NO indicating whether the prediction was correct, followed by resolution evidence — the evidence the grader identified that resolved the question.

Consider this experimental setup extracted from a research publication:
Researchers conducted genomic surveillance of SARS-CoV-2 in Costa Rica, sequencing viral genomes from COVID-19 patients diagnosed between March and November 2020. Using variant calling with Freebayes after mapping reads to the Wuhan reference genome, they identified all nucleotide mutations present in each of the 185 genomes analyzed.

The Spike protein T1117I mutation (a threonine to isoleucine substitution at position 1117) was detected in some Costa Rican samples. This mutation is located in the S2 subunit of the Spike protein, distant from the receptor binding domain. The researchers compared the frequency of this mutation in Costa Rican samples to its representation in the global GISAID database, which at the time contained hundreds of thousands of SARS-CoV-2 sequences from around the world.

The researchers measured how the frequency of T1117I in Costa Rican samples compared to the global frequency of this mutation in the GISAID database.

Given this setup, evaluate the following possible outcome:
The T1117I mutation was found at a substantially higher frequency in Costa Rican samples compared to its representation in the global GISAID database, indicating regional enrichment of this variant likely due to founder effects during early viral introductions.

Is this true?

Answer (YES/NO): NO